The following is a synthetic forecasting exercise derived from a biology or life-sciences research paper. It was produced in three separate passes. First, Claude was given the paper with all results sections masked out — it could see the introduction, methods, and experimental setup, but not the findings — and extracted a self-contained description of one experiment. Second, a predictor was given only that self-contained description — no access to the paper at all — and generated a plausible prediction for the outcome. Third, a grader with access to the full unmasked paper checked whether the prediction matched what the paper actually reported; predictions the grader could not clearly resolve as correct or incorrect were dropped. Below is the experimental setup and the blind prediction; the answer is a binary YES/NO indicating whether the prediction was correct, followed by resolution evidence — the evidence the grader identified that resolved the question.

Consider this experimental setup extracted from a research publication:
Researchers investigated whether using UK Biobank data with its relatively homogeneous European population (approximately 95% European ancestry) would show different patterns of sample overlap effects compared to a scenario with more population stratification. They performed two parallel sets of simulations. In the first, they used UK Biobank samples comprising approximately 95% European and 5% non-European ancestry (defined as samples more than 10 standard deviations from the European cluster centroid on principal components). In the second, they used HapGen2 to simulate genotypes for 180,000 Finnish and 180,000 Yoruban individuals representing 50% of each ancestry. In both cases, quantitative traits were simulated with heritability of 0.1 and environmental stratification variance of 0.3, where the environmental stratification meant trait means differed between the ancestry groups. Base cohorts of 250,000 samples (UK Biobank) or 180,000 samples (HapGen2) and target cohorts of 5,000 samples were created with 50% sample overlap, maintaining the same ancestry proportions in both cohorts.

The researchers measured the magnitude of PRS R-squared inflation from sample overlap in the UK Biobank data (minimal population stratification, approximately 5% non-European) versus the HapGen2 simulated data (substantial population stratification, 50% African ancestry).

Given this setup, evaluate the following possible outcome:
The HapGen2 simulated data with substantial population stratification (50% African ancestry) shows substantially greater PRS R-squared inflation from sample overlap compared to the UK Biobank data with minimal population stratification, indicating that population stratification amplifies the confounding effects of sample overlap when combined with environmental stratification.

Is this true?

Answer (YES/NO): NO